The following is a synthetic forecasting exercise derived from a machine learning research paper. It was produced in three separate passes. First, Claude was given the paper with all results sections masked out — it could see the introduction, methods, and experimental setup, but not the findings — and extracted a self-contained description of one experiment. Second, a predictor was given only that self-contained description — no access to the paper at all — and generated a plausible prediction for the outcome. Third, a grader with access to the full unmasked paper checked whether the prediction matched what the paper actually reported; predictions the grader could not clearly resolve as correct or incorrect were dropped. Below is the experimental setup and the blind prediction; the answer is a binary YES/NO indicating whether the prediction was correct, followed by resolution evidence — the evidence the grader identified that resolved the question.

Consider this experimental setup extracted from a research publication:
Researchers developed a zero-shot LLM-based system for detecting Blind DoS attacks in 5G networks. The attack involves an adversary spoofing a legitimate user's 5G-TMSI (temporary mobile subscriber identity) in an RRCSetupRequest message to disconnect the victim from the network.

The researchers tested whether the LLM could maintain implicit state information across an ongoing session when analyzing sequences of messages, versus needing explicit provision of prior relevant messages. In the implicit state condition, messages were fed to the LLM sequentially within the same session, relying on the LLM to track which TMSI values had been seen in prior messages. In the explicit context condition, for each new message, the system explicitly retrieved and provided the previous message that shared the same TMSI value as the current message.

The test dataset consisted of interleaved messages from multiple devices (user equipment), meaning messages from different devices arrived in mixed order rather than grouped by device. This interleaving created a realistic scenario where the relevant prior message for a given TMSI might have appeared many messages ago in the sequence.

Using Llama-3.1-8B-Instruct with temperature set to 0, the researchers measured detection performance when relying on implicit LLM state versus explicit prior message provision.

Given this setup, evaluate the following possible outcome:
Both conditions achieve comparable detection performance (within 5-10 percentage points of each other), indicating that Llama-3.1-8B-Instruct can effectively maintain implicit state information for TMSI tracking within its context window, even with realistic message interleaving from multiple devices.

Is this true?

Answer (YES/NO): NO